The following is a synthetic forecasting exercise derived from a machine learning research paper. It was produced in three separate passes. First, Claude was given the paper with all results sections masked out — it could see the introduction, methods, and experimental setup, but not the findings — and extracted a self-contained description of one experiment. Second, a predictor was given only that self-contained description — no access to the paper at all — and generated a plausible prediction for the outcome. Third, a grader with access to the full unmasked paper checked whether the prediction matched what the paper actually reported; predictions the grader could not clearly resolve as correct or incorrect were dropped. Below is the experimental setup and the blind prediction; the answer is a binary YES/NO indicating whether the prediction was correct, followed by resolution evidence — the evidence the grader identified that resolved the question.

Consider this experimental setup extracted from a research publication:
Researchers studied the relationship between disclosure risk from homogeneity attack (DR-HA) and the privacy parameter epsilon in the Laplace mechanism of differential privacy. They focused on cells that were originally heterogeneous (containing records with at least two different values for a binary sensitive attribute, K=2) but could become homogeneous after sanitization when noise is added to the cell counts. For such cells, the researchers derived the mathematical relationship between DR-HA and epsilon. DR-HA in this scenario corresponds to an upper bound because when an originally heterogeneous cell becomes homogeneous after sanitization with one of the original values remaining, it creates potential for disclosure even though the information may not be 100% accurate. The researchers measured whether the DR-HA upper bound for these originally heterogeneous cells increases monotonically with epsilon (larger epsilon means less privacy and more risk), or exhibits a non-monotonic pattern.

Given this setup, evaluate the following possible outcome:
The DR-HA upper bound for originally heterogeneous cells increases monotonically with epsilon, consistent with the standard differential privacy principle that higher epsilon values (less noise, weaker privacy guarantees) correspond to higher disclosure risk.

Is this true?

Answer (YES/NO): NO